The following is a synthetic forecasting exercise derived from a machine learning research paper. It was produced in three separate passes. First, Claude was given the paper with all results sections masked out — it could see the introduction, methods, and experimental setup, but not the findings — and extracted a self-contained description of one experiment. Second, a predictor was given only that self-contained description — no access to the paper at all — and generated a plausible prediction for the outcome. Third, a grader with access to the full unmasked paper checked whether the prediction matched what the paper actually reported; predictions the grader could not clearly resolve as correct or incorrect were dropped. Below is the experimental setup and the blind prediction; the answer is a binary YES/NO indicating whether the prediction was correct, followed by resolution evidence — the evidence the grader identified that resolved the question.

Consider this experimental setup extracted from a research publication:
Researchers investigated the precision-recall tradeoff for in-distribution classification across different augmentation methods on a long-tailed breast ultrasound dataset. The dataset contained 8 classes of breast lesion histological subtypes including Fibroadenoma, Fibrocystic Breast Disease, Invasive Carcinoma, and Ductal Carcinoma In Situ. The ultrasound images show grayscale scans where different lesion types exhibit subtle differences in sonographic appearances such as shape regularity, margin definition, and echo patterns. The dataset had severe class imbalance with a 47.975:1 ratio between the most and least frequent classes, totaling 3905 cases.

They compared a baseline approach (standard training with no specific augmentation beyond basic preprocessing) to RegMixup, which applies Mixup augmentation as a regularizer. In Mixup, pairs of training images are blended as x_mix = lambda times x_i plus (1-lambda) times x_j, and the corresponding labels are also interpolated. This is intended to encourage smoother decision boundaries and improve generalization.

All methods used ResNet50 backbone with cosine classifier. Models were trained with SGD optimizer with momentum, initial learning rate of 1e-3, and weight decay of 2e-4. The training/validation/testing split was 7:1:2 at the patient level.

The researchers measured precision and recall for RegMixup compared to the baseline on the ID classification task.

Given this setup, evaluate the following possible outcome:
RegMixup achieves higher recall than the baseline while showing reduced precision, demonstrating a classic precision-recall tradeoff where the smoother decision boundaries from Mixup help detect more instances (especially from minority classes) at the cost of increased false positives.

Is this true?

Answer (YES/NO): NO